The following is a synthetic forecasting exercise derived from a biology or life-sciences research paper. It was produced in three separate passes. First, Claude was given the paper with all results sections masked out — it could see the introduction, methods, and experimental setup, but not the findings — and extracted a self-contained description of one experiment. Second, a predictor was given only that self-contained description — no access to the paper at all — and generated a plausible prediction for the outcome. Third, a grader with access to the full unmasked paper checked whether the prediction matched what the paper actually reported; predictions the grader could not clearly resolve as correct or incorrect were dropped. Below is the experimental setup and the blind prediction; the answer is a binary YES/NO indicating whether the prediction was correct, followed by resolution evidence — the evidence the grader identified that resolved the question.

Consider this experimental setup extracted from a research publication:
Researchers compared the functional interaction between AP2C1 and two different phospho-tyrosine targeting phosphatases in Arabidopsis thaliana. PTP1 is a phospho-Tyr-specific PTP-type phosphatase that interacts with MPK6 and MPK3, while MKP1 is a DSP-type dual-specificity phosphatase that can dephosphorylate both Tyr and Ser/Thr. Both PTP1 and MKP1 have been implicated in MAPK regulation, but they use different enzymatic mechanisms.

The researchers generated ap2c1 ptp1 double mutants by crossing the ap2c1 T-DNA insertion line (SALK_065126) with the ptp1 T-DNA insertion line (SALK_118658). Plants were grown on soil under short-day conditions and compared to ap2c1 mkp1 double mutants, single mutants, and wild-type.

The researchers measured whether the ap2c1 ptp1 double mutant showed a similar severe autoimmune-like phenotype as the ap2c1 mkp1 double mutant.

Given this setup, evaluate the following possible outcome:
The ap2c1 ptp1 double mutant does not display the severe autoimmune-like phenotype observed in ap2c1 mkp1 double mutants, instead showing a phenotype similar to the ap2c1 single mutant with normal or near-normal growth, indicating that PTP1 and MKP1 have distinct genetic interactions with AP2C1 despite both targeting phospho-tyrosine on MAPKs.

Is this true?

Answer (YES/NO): YES